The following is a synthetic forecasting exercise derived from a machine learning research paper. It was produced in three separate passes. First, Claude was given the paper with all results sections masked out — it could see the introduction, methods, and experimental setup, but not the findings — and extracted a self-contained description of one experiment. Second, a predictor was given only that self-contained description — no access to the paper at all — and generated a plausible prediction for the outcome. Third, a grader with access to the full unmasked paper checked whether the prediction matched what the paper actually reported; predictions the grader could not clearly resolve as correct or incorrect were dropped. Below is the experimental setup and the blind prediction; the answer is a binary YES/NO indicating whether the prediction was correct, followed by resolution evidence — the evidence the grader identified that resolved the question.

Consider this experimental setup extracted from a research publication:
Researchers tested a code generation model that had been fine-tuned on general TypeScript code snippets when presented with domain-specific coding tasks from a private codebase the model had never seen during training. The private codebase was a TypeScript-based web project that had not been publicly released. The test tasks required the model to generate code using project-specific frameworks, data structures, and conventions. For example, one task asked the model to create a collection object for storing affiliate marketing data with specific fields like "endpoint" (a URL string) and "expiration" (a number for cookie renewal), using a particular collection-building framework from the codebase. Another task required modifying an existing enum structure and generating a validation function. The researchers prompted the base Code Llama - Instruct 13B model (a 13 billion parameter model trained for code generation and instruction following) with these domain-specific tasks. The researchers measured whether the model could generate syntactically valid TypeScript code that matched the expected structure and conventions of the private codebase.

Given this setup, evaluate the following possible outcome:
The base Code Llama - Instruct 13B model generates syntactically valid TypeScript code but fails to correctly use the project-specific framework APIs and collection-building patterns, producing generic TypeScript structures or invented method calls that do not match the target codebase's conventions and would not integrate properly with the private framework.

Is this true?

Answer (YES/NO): NO